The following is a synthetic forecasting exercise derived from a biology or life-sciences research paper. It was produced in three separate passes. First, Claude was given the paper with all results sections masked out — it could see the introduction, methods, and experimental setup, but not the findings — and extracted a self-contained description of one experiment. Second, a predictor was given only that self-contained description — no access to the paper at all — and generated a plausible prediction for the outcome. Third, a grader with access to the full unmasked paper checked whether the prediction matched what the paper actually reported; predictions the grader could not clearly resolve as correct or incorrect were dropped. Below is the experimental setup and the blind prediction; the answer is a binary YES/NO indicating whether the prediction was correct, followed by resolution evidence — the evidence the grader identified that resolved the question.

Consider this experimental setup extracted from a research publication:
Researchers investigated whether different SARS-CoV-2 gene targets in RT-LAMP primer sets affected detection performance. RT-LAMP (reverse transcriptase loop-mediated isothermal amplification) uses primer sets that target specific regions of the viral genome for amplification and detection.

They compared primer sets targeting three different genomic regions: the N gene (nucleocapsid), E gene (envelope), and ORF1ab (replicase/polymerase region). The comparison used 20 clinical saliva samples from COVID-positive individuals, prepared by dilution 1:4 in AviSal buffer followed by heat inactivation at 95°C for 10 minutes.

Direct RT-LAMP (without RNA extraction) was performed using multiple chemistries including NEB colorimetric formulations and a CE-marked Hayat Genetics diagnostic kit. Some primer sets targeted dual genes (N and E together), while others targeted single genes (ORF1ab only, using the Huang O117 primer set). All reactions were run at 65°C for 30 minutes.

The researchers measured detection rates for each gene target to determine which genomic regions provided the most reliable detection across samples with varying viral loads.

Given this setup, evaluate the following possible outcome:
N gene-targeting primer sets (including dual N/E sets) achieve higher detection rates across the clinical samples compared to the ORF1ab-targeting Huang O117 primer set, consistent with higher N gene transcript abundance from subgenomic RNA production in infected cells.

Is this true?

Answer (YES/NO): YES